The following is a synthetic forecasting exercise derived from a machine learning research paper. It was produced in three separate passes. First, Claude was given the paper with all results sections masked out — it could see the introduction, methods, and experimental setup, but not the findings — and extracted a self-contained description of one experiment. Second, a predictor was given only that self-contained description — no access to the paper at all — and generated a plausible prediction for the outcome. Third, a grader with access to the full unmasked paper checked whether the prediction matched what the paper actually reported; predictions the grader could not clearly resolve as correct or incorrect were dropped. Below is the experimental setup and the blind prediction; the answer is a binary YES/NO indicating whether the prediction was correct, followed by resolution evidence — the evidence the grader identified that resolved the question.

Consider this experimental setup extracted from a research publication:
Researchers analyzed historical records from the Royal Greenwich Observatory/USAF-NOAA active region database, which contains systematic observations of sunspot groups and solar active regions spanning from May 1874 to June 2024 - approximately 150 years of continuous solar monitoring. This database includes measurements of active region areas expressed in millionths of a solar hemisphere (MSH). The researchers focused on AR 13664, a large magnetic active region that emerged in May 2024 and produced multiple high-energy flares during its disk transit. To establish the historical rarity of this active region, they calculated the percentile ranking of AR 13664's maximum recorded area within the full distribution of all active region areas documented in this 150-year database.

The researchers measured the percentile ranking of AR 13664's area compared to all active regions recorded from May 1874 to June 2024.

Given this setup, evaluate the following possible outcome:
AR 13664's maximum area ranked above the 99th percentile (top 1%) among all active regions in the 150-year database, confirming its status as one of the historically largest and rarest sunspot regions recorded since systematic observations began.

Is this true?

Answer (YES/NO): YES